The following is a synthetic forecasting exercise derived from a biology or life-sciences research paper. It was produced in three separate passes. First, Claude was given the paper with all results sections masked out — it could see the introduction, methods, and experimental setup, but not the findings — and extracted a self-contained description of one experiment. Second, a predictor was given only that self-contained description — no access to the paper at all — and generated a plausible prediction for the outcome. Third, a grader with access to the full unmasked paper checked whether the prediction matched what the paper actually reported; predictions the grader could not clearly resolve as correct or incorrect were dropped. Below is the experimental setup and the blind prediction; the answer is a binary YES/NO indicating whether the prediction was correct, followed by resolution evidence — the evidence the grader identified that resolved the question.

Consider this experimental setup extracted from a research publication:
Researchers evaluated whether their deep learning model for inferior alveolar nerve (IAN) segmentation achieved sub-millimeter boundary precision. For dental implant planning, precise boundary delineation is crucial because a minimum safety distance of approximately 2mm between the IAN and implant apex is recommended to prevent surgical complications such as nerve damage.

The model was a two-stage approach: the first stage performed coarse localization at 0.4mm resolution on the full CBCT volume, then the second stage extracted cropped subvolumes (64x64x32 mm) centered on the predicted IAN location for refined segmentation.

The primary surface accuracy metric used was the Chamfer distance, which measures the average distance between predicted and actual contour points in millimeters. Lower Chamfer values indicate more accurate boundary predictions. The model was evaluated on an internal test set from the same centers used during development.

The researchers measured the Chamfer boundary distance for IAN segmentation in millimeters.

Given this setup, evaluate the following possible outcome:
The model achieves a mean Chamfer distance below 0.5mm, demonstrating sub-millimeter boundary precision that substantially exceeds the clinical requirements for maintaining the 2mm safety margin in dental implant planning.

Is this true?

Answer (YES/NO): NO